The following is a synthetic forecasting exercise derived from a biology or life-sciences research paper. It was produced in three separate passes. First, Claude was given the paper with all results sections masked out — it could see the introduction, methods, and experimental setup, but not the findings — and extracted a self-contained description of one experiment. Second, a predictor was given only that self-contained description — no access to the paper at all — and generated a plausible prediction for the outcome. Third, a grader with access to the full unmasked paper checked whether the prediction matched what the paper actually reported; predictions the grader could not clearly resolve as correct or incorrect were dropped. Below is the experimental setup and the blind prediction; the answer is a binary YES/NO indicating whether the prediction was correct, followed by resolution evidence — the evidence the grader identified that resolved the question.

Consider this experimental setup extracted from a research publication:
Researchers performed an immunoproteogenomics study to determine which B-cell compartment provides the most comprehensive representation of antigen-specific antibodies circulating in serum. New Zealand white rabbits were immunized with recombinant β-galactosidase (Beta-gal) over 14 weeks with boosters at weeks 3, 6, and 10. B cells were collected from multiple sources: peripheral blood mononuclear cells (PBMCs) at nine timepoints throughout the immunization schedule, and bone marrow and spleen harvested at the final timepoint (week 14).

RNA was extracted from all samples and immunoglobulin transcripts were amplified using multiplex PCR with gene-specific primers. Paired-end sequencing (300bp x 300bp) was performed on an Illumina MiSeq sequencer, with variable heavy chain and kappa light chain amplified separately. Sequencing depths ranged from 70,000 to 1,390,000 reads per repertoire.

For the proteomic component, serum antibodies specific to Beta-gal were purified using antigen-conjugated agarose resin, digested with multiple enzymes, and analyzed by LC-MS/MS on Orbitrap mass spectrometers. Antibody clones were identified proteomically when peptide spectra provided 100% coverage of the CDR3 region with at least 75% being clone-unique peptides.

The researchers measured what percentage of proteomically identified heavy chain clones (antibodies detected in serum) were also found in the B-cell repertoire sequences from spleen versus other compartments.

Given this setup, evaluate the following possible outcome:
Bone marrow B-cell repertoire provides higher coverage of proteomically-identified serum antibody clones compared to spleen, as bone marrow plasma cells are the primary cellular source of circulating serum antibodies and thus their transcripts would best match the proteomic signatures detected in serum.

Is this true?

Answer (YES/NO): NO